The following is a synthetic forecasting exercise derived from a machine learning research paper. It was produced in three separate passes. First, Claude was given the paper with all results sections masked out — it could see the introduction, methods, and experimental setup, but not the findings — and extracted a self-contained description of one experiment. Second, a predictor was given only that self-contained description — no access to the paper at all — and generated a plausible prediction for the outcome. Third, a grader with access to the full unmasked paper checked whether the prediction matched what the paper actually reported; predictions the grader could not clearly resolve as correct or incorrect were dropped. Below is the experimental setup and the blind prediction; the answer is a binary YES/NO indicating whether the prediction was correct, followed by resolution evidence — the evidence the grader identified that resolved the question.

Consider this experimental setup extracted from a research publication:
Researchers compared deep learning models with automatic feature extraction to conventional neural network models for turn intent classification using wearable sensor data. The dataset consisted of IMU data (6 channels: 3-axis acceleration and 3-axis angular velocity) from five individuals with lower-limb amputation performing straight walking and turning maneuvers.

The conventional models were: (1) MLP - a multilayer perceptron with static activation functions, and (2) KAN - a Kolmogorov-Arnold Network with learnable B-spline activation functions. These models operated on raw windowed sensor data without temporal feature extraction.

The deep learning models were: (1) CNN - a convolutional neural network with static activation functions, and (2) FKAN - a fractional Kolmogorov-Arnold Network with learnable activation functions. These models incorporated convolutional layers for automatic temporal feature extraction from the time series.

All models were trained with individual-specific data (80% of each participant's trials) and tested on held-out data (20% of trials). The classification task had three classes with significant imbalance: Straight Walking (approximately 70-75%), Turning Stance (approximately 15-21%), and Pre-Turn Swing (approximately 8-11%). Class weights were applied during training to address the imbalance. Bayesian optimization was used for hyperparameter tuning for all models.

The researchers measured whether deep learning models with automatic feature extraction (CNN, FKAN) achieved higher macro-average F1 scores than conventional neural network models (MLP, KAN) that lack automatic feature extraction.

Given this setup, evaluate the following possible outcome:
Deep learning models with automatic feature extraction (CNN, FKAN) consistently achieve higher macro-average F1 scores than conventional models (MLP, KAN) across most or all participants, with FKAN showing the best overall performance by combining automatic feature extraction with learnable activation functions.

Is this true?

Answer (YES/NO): NO